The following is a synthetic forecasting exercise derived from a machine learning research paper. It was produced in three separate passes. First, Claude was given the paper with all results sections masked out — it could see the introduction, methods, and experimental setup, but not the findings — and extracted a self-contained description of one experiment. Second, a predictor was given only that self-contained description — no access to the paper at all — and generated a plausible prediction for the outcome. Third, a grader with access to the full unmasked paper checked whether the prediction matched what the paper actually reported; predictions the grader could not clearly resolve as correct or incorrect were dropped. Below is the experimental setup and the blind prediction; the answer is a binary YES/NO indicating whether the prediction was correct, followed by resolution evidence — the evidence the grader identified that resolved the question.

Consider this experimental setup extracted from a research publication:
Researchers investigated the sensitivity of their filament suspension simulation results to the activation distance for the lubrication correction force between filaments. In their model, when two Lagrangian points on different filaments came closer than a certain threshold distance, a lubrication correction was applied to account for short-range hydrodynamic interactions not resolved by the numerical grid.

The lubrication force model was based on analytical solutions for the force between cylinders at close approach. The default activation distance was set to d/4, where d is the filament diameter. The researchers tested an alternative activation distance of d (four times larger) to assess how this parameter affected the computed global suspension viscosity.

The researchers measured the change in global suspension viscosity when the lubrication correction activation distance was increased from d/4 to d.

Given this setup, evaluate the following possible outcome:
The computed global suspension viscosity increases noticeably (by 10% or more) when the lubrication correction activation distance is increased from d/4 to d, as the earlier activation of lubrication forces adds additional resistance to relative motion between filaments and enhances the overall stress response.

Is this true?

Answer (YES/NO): NO